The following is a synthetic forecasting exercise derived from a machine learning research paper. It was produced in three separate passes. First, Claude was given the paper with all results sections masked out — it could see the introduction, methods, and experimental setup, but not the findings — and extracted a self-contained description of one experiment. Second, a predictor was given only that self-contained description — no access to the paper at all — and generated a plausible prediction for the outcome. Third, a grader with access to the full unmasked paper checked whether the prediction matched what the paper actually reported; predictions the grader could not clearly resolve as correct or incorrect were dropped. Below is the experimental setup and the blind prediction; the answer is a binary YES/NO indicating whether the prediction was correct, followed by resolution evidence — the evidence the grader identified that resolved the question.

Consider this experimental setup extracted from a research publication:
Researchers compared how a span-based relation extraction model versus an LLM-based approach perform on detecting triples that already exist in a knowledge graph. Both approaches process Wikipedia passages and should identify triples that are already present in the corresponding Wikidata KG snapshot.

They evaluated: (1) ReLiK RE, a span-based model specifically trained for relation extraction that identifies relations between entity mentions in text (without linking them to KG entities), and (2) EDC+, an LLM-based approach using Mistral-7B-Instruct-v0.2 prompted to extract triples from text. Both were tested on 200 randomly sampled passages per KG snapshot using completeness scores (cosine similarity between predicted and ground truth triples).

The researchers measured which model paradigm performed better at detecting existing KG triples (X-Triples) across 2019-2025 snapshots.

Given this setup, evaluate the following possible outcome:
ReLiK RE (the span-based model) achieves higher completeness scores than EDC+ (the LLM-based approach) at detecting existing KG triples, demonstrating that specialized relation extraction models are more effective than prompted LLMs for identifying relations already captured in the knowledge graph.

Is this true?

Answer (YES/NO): YES